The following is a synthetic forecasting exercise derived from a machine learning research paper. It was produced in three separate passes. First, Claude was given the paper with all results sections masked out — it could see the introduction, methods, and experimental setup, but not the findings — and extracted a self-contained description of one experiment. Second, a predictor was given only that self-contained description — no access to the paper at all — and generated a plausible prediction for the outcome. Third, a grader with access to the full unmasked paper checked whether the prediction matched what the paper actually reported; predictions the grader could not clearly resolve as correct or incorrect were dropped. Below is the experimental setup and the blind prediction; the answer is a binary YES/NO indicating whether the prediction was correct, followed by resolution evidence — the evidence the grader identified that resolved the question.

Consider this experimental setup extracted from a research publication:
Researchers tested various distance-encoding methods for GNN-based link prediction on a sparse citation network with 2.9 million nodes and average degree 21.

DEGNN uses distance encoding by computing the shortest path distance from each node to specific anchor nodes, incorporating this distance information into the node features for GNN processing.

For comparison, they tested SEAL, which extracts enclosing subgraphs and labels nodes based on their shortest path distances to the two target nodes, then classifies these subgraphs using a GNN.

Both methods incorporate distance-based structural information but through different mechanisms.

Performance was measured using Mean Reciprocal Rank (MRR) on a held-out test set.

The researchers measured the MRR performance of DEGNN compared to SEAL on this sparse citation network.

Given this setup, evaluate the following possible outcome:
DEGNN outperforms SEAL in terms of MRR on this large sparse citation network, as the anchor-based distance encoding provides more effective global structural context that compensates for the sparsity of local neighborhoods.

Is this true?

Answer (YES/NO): NO